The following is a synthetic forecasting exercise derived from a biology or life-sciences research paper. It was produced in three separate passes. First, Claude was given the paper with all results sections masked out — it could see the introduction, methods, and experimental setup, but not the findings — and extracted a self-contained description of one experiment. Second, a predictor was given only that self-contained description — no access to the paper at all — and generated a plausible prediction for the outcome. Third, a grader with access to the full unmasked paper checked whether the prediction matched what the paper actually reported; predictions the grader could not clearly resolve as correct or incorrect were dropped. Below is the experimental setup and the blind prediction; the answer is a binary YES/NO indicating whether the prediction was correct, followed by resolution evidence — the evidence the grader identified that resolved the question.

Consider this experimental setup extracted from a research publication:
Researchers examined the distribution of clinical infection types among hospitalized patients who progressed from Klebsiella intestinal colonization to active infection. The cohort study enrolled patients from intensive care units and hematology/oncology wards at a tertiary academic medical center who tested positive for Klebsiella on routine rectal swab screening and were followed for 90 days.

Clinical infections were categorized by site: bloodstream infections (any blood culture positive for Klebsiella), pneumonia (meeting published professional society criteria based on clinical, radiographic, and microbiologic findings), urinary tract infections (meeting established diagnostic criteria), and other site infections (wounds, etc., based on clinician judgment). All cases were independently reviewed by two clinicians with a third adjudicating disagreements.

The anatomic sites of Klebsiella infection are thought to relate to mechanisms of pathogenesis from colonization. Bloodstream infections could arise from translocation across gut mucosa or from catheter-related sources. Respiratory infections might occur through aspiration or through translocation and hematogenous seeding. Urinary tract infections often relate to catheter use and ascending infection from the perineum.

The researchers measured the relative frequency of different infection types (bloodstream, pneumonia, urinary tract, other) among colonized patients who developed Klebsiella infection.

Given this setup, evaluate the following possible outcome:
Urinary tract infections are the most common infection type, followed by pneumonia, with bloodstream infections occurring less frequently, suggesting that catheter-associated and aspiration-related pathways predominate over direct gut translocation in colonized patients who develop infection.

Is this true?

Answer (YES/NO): NO